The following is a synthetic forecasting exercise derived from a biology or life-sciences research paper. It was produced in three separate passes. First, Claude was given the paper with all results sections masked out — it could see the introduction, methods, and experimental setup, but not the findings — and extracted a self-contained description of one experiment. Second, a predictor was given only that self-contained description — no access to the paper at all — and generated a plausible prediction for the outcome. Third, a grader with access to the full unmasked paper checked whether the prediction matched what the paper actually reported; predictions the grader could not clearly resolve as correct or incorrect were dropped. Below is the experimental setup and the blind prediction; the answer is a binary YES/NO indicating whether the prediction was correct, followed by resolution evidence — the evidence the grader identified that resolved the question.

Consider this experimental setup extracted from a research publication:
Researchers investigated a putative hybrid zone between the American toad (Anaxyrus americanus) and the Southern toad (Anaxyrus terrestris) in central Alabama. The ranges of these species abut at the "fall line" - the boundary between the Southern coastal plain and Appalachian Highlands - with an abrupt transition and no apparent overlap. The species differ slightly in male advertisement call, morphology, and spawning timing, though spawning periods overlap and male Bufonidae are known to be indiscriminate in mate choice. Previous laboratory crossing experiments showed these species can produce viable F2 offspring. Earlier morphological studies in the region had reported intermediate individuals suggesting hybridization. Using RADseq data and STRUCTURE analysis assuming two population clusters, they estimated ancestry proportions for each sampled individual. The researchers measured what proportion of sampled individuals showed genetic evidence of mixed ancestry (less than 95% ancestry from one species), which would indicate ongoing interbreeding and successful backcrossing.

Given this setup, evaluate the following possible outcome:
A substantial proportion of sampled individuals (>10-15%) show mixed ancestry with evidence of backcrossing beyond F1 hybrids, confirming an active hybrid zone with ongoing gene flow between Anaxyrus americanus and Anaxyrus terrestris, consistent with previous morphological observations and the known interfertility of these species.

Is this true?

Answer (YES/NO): YES